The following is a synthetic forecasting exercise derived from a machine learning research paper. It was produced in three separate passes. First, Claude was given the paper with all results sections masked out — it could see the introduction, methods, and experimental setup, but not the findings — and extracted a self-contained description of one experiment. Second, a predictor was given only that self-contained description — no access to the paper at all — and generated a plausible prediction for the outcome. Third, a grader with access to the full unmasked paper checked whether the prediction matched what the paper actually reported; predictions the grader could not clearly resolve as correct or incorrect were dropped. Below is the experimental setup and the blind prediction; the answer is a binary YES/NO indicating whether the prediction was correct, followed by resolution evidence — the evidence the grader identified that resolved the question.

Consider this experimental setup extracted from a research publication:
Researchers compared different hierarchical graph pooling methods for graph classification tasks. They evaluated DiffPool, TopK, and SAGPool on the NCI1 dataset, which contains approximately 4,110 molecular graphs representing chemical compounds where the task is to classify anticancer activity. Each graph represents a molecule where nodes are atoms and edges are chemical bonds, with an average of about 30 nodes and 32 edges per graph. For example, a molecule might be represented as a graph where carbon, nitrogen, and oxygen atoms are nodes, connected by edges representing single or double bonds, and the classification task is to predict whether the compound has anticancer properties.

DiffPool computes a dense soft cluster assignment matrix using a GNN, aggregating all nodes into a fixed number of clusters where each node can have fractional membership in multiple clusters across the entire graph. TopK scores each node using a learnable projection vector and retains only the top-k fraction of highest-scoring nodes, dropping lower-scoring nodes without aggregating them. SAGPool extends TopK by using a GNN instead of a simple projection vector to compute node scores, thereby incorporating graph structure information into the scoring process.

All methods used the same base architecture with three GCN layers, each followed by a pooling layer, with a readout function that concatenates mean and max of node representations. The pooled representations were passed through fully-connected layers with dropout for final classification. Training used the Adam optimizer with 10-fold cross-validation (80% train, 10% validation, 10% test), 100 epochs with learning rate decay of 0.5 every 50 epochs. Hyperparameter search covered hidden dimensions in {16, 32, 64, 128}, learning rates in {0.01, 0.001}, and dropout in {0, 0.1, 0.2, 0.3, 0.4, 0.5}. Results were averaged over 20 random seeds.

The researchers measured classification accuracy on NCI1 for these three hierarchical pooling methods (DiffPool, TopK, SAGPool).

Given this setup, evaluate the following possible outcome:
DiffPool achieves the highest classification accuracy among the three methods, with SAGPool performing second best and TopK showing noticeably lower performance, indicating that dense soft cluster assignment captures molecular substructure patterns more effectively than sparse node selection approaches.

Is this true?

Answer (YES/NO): NO